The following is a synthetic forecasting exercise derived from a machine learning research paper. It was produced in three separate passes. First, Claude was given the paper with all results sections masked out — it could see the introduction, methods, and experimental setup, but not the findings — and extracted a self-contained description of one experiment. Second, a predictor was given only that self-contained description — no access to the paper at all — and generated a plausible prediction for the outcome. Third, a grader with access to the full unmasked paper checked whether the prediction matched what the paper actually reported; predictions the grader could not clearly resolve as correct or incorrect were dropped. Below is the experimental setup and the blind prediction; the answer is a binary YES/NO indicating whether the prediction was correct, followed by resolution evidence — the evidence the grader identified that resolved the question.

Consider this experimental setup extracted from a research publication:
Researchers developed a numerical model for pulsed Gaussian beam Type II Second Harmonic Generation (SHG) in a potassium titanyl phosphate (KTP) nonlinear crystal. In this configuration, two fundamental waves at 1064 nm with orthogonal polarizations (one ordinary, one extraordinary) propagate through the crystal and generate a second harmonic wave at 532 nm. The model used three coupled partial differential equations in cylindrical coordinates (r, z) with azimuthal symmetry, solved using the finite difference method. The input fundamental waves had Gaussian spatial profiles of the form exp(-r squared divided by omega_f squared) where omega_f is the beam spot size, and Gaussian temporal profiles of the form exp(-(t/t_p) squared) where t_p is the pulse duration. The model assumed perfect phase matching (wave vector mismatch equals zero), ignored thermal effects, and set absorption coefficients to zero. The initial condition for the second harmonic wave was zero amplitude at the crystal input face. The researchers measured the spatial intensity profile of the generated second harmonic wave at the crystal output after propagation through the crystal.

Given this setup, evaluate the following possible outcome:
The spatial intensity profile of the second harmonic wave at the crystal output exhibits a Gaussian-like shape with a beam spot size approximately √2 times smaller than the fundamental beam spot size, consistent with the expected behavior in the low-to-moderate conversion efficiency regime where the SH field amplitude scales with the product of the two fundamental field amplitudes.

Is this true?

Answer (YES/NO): NO